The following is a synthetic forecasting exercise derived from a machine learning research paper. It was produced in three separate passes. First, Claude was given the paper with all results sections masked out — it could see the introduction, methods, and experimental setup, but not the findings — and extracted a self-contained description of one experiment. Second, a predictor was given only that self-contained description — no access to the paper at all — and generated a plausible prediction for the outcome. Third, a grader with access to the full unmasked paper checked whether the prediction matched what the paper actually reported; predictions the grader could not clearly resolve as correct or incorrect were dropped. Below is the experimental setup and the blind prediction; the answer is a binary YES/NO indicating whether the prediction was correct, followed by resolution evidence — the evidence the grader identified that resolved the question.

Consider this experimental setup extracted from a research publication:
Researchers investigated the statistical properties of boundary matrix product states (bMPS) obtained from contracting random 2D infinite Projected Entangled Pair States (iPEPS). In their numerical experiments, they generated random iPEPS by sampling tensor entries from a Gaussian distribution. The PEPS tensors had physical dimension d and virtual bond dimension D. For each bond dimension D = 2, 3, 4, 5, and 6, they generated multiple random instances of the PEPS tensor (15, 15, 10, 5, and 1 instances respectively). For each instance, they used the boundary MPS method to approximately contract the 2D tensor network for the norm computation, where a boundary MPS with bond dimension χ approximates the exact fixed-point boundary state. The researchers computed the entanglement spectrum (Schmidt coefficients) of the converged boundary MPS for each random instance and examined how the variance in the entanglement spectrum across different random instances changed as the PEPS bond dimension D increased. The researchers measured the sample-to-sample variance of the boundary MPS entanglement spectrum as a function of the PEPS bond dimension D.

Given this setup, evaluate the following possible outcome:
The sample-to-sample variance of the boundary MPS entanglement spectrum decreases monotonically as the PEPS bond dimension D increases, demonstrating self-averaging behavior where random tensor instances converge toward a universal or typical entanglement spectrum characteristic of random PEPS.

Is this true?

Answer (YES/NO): YES